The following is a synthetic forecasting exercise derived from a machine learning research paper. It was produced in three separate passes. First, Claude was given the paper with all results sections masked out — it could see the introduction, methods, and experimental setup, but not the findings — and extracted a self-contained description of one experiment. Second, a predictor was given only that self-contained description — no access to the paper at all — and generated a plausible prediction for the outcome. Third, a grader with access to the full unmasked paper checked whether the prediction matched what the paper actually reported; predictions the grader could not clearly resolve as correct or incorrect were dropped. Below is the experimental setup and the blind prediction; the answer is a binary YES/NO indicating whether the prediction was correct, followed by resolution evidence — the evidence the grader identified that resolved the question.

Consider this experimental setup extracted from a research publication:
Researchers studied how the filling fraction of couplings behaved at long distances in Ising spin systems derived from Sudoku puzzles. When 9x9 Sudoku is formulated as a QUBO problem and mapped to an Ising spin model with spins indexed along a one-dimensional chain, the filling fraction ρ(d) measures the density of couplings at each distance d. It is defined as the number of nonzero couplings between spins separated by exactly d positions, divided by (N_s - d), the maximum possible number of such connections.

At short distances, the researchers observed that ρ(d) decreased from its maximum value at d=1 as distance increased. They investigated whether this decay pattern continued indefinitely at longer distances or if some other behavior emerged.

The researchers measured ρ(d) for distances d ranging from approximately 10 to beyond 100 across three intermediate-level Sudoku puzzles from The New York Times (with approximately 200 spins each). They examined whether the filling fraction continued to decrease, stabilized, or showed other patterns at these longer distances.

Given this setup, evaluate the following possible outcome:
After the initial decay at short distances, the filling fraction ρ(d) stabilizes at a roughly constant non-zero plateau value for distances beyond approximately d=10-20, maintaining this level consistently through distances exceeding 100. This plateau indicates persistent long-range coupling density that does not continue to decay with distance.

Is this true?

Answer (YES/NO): NO